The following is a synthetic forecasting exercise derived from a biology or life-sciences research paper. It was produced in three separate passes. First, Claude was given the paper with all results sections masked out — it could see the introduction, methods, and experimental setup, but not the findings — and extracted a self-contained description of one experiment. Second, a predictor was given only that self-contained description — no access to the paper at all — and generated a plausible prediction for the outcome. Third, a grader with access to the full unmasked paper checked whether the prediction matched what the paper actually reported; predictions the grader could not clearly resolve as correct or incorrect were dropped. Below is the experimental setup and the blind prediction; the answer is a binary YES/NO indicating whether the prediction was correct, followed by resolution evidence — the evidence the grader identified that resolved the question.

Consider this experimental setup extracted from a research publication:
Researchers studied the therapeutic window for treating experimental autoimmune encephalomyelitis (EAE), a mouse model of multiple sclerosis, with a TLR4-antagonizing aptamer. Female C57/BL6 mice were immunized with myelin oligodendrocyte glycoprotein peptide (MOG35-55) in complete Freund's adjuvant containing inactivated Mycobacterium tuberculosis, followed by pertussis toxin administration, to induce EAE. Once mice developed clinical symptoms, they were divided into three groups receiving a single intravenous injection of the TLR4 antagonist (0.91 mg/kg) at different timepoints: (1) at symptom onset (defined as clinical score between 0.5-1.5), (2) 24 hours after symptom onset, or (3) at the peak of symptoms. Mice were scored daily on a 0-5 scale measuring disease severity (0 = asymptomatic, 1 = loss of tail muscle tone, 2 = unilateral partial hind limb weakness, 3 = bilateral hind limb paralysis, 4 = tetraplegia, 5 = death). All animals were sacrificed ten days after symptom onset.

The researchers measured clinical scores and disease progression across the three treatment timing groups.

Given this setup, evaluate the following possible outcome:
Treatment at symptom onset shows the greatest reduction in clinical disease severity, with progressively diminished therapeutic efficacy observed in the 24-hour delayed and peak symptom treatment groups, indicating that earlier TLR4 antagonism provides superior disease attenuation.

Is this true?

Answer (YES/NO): NO